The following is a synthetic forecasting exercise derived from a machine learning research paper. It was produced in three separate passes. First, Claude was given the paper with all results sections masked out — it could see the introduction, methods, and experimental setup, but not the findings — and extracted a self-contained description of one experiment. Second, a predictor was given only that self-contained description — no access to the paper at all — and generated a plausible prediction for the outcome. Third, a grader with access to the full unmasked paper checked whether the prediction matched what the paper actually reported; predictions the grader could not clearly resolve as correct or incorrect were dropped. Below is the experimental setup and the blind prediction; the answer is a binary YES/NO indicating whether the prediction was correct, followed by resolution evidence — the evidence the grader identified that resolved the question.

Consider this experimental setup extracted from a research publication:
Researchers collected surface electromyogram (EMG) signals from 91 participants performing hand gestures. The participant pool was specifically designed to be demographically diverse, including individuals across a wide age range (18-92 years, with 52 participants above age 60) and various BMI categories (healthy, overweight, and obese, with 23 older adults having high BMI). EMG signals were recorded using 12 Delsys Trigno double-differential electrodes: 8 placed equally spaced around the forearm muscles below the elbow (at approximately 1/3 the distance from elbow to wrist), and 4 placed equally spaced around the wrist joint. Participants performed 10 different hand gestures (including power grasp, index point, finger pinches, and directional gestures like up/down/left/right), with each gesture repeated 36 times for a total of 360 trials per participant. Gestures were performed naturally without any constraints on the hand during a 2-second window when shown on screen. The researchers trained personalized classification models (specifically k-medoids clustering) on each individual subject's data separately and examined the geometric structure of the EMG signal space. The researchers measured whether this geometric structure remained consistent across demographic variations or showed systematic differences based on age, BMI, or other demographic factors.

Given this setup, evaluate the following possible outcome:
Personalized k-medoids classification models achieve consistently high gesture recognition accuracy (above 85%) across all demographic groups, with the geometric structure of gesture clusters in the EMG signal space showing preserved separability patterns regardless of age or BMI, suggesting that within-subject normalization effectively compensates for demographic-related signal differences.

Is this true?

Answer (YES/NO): NO